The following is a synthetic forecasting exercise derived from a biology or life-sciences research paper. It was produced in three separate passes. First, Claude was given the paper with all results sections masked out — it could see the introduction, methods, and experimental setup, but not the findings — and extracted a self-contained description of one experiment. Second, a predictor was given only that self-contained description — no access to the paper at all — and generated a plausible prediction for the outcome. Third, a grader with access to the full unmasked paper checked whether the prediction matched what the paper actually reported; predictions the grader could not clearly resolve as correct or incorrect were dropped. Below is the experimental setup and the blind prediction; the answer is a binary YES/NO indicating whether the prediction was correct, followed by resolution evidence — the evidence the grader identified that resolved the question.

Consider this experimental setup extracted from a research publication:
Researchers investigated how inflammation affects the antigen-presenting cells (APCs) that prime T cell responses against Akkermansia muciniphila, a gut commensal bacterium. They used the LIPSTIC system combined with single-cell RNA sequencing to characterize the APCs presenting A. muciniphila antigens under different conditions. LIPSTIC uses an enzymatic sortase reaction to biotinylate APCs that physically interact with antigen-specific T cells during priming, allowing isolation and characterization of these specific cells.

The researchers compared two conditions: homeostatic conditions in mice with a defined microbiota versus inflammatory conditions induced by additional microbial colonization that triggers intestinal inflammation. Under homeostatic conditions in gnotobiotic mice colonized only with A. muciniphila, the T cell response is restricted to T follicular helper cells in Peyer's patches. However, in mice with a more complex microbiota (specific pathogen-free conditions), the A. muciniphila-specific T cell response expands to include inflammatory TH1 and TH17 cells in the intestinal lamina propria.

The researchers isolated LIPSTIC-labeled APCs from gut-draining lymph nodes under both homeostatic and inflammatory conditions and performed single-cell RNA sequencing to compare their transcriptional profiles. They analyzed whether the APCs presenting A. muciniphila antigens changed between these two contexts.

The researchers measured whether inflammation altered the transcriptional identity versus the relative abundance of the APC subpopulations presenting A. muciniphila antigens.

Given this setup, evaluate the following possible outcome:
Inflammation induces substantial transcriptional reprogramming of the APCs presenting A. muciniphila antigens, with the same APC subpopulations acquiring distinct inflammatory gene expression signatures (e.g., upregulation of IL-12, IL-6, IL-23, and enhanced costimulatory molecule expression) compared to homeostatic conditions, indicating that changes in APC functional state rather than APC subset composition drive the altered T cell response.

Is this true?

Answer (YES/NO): NO